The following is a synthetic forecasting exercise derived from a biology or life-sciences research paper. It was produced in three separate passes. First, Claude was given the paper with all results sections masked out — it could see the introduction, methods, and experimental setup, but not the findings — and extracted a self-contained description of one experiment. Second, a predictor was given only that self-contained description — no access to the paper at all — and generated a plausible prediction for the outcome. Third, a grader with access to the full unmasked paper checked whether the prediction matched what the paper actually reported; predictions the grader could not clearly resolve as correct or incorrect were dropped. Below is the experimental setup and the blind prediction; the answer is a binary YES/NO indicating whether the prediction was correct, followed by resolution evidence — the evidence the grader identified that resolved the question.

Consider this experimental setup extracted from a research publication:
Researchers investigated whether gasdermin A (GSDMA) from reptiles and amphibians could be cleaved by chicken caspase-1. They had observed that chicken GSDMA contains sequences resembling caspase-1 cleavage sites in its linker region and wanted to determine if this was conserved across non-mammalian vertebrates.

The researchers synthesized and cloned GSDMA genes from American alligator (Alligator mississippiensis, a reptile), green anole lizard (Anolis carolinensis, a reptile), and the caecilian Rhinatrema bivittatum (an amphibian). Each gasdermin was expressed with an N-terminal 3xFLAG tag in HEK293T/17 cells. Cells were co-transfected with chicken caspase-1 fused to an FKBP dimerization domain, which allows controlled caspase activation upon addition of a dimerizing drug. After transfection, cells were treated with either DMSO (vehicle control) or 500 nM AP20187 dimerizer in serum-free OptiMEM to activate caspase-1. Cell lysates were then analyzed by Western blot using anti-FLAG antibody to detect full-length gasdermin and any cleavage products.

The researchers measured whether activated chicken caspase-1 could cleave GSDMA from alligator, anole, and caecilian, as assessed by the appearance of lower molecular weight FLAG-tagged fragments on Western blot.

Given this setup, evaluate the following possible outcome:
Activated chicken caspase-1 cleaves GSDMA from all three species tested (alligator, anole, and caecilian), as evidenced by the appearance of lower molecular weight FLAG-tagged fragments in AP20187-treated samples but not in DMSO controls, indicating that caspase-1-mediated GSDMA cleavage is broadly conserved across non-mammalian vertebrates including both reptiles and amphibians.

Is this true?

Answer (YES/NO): YES